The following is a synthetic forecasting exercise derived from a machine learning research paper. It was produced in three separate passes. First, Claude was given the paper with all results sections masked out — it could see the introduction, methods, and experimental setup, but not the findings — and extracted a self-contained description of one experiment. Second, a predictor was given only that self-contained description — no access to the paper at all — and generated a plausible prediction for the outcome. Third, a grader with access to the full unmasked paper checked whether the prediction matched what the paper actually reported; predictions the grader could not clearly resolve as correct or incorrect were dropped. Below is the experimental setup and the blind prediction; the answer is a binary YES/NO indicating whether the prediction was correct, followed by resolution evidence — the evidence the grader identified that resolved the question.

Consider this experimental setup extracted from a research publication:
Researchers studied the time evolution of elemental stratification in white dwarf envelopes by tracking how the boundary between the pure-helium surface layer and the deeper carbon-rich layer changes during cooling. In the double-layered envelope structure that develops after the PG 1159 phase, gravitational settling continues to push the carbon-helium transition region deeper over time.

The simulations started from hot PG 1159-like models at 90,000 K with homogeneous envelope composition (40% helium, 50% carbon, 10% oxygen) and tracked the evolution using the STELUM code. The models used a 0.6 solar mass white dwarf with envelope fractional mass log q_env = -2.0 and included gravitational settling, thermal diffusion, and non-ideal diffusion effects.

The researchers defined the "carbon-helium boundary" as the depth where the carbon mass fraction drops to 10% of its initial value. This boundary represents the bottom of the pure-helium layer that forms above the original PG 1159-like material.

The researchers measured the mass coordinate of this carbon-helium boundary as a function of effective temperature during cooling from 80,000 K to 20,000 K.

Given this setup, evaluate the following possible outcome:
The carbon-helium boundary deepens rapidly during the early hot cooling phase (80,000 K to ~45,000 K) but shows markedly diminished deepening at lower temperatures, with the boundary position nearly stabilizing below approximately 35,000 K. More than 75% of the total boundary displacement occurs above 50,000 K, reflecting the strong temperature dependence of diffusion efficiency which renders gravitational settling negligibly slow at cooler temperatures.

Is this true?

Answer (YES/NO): NO